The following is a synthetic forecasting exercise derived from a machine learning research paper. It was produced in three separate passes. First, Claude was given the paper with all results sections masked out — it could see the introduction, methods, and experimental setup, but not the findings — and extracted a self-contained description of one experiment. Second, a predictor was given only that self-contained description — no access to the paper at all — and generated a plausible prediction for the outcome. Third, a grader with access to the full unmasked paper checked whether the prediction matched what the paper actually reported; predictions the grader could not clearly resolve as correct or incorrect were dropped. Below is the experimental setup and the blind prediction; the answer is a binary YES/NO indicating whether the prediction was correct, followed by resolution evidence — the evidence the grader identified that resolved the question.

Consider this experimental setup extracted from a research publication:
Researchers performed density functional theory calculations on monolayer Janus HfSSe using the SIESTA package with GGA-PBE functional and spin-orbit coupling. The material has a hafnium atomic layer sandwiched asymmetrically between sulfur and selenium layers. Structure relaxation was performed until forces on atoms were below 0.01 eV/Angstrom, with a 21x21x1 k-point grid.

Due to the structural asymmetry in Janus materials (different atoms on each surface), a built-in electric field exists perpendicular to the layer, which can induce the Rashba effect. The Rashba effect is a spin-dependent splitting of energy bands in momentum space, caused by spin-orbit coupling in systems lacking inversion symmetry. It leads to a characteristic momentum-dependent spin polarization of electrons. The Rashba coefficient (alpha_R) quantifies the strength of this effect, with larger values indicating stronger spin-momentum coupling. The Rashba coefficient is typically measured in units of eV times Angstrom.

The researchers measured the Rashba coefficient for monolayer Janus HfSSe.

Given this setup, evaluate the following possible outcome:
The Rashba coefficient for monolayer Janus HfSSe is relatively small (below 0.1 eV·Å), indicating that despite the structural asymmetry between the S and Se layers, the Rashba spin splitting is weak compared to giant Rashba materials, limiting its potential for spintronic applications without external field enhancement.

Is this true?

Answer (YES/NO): NO